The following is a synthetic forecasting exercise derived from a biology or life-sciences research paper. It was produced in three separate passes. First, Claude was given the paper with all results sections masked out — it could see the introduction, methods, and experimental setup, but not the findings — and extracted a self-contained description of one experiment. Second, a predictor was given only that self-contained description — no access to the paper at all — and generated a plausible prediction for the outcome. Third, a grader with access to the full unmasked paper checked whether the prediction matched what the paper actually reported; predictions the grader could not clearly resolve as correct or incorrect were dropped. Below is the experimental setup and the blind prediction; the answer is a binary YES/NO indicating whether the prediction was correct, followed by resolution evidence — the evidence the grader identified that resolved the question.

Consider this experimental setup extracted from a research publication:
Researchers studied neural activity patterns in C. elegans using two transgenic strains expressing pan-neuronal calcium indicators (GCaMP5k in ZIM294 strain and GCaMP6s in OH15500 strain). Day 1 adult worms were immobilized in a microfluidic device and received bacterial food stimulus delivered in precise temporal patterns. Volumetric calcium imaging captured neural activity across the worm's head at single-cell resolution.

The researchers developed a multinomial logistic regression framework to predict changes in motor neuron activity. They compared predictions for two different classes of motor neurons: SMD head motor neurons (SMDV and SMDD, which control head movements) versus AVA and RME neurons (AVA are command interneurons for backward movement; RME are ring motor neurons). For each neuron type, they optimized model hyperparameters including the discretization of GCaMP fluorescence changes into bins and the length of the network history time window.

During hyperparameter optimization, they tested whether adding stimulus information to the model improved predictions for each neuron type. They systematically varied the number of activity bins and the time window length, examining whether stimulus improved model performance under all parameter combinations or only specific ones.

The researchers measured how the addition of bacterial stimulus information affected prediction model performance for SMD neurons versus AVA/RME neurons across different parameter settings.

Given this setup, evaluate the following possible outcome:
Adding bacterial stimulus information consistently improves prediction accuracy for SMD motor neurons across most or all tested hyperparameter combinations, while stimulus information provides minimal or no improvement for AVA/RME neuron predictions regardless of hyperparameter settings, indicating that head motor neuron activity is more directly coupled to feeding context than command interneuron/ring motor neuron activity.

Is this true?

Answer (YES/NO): NO